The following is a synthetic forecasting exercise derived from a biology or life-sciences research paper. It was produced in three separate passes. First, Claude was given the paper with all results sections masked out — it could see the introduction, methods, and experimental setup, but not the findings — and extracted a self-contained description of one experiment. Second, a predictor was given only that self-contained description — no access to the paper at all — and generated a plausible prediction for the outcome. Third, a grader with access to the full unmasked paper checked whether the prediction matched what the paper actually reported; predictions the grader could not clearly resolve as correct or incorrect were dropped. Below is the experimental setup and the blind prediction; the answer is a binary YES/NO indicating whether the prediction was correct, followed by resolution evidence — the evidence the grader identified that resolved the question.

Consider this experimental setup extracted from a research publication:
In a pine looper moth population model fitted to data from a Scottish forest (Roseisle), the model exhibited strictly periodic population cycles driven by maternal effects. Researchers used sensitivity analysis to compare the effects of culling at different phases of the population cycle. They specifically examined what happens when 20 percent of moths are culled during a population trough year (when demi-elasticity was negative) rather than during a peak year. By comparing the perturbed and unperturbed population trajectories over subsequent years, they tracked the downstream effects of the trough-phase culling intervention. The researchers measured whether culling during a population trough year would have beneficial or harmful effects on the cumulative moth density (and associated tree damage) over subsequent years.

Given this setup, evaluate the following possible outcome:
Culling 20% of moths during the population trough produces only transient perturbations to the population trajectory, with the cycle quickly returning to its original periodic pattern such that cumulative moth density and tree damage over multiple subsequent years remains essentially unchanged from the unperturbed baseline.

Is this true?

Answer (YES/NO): NO